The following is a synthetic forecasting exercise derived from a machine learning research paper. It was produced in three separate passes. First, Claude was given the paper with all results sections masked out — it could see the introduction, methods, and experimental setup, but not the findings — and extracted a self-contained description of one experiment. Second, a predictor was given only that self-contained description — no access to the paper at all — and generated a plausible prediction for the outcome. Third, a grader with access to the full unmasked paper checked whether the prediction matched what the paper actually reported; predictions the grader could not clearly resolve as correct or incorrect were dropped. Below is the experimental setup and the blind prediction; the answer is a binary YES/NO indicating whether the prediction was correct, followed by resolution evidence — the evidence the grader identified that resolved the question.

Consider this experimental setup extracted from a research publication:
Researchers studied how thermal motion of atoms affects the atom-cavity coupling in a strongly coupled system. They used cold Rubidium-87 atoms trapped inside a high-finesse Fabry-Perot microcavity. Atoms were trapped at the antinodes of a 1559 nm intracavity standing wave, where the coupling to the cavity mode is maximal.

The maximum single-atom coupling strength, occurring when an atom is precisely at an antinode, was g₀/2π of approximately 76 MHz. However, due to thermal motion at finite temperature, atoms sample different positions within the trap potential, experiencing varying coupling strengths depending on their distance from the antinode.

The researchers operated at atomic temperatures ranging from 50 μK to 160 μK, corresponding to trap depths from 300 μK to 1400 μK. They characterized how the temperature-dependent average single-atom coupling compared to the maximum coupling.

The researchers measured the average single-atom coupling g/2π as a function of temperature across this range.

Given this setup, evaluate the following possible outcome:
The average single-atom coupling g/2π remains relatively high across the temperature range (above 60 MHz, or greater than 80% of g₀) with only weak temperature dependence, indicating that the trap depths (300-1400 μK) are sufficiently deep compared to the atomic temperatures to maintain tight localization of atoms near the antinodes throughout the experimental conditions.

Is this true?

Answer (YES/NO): NO